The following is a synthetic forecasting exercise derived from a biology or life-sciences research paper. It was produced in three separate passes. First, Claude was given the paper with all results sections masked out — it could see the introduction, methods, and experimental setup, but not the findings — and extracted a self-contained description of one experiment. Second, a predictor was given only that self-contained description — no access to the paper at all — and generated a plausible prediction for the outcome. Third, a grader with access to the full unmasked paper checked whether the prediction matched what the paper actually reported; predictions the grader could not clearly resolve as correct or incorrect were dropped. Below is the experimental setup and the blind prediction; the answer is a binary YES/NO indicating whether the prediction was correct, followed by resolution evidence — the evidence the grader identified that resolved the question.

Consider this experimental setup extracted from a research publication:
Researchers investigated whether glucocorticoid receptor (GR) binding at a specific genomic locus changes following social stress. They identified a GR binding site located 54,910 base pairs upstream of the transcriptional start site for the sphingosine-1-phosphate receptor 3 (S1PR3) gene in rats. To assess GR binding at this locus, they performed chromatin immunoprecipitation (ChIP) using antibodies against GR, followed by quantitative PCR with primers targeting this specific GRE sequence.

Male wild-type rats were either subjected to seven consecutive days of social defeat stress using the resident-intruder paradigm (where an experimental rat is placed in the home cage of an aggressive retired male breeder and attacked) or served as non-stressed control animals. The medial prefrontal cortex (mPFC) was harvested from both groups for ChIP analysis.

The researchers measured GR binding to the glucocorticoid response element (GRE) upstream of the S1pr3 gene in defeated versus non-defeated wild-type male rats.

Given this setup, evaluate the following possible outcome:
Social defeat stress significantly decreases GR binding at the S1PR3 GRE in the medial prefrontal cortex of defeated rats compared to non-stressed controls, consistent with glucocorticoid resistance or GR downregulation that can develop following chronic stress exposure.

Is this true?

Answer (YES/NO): NO